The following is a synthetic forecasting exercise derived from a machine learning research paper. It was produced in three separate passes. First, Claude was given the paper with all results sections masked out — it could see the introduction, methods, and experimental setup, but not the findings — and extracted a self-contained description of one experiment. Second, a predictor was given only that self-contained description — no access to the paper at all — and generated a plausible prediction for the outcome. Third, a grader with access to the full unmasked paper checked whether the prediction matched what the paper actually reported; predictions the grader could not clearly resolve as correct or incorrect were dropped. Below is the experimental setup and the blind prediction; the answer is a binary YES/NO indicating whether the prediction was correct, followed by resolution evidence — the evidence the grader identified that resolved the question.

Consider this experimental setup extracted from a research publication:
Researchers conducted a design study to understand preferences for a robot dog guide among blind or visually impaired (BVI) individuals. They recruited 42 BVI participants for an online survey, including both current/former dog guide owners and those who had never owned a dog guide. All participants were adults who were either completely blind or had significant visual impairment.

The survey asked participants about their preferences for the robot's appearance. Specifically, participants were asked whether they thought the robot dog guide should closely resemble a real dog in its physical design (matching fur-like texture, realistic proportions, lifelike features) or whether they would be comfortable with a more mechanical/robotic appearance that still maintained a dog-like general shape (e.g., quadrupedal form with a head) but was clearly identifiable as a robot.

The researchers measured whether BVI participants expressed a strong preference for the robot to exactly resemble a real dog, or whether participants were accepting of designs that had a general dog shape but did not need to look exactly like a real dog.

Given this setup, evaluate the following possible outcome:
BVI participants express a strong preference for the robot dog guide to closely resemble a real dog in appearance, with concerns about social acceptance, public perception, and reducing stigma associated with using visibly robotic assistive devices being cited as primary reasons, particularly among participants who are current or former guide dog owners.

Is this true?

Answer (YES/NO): NO